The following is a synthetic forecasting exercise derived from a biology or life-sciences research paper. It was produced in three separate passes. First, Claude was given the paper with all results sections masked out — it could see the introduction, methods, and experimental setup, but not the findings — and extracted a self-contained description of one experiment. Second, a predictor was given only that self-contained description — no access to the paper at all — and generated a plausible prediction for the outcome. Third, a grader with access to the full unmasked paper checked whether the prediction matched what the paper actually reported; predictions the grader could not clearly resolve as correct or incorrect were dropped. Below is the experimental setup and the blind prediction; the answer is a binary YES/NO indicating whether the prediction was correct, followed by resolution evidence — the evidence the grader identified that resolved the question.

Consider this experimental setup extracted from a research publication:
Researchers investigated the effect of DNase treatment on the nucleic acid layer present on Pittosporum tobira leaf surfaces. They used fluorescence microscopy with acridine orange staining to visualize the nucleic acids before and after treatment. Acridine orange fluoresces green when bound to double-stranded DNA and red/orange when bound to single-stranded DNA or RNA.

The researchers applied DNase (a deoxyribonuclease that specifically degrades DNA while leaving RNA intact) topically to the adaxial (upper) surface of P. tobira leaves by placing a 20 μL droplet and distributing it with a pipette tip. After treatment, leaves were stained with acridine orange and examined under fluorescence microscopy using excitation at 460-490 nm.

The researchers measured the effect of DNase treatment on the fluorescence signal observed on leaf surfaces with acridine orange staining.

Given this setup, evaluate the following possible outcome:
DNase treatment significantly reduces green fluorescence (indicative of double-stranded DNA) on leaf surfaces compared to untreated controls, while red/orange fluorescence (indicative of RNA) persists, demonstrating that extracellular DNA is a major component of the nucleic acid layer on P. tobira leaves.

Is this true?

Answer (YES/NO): NO